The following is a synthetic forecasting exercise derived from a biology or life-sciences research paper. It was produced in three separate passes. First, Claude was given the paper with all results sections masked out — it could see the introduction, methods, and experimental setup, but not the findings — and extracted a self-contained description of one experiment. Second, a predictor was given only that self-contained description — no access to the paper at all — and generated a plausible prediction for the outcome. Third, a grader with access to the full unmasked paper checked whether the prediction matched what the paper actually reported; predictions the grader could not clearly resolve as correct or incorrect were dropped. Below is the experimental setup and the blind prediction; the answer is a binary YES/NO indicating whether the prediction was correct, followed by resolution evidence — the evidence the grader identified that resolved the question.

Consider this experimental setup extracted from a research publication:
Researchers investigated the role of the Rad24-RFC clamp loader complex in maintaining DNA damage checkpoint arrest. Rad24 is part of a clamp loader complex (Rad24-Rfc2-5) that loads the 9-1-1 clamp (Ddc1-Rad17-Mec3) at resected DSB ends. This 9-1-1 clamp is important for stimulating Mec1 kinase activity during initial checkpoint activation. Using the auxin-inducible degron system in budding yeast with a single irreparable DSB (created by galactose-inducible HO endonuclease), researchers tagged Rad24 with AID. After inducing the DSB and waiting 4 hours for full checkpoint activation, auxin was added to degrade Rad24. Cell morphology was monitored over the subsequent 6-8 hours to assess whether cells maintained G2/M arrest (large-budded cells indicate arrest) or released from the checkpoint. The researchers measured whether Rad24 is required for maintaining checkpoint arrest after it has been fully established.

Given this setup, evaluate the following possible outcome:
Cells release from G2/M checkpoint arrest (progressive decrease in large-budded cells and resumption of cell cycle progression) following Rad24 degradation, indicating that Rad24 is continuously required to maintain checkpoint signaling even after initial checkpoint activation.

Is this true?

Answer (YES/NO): YES